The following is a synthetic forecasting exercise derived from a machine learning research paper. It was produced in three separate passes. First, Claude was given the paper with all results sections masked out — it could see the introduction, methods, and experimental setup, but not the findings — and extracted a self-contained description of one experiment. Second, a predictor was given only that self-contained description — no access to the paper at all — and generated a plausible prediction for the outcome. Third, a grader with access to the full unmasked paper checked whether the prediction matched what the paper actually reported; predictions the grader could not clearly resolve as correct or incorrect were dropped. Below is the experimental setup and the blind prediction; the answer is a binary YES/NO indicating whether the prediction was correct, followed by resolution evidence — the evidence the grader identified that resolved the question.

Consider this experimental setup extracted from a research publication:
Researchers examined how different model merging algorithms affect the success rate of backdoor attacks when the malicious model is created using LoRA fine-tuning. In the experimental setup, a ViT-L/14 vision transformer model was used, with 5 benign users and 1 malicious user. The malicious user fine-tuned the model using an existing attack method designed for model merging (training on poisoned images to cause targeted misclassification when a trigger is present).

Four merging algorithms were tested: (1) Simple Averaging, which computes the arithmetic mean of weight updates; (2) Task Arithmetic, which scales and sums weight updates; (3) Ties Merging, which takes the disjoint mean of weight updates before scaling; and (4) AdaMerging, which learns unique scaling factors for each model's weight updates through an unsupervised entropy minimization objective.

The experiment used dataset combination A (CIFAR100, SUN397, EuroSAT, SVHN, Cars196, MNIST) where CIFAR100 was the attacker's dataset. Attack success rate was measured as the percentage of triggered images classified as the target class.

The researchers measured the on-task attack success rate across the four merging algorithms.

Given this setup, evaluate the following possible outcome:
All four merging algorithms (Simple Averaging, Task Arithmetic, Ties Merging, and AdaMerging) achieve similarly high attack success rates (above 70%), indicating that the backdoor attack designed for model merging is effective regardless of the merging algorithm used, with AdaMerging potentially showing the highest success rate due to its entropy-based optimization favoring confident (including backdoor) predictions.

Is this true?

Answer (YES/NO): NO